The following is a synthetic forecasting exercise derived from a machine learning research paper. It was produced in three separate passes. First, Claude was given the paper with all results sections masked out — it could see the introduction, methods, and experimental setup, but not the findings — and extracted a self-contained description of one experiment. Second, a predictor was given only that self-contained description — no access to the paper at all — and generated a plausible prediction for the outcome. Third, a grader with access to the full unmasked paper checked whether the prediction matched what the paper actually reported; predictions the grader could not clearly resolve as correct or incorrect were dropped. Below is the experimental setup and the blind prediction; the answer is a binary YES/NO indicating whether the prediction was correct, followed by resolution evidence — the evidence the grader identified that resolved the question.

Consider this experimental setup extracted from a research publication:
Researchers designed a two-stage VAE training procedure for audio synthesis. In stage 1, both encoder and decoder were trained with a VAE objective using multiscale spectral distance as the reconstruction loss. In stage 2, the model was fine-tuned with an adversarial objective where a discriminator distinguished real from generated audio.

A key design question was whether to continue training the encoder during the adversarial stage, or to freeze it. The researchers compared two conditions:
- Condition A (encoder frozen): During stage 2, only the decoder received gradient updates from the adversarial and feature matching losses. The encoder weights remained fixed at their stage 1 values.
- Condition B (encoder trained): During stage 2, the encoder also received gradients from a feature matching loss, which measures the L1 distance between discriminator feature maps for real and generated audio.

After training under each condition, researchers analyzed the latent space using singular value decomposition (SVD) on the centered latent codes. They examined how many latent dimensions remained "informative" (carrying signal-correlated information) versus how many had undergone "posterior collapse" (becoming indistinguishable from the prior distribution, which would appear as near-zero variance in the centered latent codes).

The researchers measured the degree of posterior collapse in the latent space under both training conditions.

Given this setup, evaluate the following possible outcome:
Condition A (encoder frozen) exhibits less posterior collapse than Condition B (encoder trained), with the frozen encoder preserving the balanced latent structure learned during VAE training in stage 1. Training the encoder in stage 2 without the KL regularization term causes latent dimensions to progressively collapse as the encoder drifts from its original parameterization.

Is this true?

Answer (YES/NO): NO